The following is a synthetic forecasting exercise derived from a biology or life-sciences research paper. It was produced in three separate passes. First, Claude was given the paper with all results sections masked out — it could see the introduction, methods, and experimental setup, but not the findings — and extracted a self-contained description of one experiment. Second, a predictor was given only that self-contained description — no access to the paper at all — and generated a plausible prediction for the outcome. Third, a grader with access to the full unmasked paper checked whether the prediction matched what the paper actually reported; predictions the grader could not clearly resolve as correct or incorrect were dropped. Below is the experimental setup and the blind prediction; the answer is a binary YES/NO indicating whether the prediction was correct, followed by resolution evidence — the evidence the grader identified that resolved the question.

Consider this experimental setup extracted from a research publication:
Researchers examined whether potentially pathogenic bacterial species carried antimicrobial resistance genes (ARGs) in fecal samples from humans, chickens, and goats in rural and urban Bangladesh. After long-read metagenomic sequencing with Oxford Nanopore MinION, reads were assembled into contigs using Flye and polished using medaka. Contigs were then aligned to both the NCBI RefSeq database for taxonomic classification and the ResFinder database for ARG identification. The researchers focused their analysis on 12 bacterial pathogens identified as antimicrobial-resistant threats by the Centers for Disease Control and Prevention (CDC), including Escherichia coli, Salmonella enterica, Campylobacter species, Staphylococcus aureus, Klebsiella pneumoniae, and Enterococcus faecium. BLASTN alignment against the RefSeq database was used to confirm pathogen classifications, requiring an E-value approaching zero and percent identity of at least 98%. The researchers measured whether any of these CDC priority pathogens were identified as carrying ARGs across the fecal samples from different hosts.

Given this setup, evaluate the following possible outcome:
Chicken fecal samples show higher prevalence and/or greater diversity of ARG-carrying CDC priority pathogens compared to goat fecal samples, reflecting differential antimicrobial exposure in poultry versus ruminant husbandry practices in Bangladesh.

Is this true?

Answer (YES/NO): NO